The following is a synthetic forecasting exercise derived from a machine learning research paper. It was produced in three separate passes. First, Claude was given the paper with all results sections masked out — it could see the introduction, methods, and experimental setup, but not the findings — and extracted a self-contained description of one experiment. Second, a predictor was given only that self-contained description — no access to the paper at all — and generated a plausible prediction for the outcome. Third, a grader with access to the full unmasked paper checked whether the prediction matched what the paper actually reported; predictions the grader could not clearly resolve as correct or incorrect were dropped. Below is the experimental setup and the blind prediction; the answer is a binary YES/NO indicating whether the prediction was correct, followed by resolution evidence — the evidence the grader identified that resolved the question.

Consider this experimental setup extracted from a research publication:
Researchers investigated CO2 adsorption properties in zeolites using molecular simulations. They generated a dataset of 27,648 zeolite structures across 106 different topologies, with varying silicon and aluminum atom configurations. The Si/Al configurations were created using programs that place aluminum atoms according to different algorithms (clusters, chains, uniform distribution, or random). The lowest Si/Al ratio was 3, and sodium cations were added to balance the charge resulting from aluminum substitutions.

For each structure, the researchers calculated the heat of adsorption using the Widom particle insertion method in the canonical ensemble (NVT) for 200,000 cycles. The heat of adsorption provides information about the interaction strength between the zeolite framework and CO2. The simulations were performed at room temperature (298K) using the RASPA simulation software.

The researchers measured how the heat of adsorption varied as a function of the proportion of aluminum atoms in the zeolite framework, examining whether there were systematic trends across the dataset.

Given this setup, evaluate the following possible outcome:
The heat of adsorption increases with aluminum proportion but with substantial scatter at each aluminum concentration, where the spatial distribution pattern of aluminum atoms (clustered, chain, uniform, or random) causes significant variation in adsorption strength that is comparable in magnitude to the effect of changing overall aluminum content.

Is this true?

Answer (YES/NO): NO